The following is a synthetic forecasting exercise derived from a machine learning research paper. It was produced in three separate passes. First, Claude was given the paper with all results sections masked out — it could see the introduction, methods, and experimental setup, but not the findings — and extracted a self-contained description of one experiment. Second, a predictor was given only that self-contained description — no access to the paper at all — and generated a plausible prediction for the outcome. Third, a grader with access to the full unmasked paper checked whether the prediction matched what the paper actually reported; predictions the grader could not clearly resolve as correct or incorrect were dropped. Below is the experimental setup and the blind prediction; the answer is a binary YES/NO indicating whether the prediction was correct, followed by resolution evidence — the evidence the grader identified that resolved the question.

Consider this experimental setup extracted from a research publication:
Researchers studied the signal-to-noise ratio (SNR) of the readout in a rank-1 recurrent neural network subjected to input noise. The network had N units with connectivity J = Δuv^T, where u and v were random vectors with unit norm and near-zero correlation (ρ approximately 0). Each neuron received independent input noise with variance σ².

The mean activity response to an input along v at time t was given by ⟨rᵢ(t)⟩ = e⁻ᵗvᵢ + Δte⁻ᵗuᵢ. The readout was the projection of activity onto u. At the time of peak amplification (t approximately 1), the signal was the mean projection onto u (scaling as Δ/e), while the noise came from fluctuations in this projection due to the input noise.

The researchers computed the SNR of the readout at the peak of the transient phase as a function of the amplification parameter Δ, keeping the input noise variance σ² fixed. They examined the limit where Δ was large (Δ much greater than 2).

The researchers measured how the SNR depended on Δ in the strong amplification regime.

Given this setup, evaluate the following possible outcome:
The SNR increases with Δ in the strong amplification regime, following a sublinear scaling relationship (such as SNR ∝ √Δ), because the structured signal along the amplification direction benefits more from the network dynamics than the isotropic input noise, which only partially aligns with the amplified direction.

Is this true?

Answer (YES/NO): NO